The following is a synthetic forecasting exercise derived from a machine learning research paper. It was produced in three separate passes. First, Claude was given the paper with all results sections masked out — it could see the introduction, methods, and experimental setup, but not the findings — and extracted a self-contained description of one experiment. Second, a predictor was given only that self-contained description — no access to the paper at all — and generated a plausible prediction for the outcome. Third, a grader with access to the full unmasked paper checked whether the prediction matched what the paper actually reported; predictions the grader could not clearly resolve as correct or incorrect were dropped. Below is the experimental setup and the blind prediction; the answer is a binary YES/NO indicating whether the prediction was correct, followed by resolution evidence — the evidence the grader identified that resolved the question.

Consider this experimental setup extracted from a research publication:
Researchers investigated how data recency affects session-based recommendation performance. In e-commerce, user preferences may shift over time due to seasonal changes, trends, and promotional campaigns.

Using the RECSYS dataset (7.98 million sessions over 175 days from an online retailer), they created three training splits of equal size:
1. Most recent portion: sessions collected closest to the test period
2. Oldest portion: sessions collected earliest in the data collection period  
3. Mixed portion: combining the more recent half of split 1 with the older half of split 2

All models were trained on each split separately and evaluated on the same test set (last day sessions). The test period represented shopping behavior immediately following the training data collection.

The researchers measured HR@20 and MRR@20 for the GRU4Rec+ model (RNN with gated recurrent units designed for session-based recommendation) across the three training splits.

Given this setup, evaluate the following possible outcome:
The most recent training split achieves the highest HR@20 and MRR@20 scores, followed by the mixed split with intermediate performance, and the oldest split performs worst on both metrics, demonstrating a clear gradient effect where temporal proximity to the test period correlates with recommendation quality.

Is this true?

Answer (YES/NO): NO